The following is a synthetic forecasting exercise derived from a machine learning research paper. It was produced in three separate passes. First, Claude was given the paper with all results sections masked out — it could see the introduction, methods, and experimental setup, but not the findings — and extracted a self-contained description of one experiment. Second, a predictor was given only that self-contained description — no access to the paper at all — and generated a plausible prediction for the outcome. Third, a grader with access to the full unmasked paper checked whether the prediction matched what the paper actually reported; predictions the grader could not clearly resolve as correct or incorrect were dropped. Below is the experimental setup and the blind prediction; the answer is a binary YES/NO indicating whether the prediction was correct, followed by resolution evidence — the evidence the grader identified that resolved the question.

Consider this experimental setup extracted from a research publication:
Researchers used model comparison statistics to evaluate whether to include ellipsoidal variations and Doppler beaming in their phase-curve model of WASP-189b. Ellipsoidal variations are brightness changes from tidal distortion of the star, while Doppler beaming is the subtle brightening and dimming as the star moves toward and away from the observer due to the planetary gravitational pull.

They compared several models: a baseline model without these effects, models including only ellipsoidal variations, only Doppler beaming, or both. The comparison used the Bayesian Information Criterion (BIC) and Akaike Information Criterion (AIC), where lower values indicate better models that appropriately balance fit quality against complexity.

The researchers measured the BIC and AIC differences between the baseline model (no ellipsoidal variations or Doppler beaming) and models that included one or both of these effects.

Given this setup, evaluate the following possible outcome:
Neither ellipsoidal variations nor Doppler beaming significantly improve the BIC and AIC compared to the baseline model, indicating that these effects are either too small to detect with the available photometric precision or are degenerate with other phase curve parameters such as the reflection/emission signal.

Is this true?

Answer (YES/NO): YES